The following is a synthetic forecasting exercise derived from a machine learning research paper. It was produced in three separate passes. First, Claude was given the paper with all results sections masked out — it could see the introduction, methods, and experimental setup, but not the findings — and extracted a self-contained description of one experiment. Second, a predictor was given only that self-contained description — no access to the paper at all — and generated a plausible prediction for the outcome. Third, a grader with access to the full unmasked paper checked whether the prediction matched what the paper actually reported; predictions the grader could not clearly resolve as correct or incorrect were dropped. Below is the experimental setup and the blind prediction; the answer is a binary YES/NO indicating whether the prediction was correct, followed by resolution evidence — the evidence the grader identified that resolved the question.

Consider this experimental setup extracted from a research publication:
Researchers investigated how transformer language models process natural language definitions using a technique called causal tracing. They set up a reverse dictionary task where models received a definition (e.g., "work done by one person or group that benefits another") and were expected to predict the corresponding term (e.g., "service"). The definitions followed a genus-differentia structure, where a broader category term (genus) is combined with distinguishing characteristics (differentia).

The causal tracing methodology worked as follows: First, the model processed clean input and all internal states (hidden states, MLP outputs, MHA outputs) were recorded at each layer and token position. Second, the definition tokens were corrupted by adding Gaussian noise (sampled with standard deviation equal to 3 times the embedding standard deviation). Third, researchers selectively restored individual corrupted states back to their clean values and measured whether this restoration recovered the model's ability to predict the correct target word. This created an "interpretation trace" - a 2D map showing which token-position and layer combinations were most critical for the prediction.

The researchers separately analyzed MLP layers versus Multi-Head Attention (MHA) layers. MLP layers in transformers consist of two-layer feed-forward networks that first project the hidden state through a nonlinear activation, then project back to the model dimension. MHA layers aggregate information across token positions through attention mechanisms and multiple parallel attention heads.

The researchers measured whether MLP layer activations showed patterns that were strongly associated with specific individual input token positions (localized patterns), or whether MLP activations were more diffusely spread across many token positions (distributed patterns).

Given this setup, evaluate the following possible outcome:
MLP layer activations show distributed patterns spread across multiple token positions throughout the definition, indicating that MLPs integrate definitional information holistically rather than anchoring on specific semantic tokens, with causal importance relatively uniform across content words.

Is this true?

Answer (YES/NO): NO